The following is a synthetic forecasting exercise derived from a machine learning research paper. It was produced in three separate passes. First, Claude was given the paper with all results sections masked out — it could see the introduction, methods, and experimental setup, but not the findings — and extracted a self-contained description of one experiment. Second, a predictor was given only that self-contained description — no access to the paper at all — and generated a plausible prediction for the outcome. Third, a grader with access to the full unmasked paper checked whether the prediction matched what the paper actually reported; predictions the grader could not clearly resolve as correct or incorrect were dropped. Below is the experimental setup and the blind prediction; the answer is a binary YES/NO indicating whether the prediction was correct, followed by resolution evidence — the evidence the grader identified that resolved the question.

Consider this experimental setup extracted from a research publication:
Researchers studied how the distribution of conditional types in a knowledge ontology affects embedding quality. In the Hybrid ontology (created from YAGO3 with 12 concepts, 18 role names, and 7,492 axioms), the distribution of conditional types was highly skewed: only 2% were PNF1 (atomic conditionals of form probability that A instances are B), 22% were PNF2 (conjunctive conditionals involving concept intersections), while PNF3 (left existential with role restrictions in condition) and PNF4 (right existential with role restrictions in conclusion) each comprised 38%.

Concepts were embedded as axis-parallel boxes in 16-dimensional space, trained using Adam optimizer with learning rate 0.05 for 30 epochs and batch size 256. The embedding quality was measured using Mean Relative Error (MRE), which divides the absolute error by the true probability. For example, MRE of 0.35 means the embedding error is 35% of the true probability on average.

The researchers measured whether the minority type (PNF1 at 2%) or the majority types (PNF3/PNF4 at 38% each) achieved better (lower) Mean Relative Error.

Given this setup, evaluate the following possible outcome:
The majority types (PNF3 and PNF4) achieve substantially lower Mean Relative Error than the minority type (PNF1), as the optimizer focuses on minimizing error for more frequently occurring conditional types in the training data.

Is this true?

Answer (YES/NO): YES